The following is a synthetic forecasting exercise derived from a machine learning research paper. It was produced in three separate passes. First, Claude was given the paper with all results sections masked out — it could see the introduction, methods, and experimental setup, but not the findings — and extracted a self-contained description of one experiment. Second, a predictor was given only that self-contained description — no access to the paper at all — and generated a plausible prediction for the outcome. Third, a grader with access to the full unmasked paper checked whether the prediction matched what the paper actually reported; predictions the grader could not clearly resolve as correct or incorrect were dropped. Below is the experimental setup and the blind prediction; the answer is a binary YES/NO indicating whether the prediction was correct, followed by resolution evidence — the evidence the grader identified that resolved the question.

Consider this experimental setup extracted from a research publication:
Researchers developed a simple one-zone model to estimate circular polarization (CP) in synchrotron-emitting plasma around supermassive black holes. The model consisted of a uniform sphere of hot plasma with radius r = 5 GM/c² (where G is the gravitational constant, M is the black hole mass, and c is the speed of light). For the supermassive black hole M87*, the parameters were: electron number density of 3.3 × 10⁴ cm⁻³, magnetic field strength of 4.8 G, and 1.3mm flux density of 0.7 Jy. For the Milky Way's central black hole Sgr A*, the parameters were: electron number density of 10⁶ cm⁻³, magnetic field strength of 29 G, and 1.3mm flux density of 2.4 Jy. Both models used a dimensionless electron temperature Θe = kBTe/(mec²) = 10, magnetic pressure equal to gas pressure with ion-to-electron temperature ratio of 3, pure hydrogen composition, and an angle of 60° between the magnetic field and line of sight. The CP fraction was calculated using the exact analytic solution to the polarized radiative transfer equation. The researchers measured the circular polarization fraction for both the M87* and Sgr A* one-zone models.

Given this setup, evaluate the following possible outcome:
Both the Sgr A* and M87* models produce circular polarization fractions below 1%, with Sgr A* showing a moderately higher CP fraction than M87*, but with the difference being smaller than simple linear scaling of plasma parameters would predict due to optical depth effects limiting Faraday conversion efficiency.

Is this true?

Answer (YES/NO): NO